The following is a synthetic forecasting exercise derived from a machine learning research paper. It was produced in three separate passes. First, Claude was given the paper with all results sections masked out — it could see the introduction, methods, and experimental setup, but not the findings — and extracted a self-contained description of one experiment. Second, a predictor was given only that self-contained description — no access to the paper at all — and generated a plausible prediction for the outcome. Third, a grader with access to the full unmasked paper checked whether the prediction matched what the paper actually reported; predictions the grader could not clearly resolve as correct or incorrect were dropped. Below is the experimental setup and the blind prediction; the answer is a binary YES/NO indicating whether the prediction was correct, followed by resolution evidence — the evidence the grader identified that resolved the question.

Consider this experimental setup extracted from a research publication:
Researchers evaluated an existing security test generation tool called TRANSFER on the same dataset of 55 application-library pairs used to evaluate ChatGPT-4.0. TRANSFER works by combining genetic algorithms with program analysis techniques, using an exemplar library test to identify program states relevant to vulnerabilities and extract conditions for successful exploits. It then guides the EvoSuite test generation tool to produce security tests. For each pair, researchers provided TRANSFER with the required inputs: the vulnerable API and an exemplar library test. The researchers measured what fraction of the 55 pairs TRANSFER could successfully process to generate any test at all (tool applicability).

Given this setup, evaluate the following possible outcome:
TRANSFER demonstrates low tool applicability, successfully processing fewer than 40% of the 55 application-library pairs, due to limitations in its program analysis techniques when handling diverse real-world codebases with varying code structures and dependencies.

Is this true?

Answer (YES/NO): YES